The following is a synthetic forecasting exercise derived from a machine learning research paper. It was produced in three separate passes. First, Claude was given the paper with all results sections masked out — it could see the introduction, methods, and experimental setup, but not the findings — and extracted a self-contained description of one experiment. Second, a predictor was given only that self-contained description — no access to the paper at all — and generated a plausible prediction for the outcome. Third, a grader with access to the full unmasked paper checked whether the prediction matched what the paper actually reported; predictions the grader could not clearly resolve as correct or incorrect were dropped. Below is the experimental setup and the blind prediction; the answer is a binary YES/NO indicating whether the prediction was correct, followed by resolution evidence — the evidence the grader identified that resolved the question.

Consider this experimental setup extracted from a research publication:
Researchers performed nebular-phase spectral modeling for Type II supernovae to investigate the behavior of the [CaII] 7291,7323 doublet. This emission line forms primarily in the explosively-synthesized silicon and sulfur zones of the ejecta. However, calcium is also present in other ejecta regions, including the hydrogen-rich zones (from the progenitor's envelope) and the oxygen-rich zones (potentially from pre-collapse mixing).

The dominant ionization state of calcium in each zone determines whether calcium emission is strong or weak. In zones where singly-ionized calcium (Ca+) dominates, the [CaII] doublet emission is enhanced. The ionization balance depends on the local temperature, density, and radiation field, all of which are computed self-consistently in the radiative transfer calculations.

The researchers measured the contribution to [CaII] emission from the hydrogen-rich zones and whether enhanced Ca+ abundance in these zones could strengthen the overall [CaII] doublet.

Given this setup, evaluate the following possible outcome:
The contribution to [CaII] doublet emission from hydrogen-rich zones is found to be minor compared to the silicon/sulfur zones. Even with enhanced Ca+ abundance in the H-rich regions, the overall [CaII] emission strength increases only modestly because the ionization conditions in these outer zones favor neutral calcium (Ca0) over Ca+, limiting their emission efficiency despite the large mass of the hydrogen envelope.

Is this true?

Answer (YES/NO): NO